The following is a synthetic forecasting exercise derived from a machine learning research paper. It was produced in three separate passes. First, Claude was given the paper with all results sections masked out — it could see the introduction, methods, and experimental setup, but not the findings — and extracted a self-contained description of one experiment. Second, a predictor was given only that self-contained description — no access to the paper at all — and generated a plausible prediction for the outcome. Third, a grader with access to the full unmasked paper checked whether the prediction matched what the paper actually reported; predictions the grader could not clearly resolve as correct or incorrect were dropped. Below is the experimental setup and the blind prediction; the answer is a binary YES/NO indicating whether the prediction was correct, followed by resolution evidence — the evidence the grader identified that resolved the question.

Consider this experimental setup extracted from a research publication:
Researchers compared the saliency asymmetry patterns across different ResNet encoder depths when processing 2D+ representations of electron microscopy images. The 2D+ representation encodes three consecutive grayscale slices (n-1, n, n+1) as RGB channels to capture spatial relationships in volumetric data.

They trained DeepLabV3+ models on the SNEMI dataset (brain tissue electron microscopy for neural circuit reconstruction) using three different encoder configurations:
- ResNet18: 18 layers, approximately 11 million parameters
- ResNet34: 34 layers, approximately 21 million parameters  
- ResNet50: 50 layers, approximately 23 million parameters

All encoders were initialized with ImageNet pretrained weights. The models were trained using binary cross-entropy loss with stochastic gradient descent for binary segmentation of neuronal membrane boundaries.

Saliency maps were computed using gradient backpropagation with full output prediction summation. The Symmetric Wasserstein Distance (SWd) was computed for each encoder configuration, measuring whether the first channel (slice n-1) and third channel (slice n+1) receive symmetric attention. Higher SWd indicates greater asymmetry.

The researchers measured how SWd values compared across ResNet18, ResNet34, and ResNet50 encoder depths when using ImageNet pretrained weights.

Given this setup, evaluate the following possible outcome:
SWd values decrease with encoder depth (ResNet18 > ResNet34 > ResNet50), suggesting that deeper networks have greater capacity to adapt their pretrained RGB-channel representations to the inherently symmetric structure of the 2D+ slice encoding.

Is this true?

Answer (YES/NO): YES